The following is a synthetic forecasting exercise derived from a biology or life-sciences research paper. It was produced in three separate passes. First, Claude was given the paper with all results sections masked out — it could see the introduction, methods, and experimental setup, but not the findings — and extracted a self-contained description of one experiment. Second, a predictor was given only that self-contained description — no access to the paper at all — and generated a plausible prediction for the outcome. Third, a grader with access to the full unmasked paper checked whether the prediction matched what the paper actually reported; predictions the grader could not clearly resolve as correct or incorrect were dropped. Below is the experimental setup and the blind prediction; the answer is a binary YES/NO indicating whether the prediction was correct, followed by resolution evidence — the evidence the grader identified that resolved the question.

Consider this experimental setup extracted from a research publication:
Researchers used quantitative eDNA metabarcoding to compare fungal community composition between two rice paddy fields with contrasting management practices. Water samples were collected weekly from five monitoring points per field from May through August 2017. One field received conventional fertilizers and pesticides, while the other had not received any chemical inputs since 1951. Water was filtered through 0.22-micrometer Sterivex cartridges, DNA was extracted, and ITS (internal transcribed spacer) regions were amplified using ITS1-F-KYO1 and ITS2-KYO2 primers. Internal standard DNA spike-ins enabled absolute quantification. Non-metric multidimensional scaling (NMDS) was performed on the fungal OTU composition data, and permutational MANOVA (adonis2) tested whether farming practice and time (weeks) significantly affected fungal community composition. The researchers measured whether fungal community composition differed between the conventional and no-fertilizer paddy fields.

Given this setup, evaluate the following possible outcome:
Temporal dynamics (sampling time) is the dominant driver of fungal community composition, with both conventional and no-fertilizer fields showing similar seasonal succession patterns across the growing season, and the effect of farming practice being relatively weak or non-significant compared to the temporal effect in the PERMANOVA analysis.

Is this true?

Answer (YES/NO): NO